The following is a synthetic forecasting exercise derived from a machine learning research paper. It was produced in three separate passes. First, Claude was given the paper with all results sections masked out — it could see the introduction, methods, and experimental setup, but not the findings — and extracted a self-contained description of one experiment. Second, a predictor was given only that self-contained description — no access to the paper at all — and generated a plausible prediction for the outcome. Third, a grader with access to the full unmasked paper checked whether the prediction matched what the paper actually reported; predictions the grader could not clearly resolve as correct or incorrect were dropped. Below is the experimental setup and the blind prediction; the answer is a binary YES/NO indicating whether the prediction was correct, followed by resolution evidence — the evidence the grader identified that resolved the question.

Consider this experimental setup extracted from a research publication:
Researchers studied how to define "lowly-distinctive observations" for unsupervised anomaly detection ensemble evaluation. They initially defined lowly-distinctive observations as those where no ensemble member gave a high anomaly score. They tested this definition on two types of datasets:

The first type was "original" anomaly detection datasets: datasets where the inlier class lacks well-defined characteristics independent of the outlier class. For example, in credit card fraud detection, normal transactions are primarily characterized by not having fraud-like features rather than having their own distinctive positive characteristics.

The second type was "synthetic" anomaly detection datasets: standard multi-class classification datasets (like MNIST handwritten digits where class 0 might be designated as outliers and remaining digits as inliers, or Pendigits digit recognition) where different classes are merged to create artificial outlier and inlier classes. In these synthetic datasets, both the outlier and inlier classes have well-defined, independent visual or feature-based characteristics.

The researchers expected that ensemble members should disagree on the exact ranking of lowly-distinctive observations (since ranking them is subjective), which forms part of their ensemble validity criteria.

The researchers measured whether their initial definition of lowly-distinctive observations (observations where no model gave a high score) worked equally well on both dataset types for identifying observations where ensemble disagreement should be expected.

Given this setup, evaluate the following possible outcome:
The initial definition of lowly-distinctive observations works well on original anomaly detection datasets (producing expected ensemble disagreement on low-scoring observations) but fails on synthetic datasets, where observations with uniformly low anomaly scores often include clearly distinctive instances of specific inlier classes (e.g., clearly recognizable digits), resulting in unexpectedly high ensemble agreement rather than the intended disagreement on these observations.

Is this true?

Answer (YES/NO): YES